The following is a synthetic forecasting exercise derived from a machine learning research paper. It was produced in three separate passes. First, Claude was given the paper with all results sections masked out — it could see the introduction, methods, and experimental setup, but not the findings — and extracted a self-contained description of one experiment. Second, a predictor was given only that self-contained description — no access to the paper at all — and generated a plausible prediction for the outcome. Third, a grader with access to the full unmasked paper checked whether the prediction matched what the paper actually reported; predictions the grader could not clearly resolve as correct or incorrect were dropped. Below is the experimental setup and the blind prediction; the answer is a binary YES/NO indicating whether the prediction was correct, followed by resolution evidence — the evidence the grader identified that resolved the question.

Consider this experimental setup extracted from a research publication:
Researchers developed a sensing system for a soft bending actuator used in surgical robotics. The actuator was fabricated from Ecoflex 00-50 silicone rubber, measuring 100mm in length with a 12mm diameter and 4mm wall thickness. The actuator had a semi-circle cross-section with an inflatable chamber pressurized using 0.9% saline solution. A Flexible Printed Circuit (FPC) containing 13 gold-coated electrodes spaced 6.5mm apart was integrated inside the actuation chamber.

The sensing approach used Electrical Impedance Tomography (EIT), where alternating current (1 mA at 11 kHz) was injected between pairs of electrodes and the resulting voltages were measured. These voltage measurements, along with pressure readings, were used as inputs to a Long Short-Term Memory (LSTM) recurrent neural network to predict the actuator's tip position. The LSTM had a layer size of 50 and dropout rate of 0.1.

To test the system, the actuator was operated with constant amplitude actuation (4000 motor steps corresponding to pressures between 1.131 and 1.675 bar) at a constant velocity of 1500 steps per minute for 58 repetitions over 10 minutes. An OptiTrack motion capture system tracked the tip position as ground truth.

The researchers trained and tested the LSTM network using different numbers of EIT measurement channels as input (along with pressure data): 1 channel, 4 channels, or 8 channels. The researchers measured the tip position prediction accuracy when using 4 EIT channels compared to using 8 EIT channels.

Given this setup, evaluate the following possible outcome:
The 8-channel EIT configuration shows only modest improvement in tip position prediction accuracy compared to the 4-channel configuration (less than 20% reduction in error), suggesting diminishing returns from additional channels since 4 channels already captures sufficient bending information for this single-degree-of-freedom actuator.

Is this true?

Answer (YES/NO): NO